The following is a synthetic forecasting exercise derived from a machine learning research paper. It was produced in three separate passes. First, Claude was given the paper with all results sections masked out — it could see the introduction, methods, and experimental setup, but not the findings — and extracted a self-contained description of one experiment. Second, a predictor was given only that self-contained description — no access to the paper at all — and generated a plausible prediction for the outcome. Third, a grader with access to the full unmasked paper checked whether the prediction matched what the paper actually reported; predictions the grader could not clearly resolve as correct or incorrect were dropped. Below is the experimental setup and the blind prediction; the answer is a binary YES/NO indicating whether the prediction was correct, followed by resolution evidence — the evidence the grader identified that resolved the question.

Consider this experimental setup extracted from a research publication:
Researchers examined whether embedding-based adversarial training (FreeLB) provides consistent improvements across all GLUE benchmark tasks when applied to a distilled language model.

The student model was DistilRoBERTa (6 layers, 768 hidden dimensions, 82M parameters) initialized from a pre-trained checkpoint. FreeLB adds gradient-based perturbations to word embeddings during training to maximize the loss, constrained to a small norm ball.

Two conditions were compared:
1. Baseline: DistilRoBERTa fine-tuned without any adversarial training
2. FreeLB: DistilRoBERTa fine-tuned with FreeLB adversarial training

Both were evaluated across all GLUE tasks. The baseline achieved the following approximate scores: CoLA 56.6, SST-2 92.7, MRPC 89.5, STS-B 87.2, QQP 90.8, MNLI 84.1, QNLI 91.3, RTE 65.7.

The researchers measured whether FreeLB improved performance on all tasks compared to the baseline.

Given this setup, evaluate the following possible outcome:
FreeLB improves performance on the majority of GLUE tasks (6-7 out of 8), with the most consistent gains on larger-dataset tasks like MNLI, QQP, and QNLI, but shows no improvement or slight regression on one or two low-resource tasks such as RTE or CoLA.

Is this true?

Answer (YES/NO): NO